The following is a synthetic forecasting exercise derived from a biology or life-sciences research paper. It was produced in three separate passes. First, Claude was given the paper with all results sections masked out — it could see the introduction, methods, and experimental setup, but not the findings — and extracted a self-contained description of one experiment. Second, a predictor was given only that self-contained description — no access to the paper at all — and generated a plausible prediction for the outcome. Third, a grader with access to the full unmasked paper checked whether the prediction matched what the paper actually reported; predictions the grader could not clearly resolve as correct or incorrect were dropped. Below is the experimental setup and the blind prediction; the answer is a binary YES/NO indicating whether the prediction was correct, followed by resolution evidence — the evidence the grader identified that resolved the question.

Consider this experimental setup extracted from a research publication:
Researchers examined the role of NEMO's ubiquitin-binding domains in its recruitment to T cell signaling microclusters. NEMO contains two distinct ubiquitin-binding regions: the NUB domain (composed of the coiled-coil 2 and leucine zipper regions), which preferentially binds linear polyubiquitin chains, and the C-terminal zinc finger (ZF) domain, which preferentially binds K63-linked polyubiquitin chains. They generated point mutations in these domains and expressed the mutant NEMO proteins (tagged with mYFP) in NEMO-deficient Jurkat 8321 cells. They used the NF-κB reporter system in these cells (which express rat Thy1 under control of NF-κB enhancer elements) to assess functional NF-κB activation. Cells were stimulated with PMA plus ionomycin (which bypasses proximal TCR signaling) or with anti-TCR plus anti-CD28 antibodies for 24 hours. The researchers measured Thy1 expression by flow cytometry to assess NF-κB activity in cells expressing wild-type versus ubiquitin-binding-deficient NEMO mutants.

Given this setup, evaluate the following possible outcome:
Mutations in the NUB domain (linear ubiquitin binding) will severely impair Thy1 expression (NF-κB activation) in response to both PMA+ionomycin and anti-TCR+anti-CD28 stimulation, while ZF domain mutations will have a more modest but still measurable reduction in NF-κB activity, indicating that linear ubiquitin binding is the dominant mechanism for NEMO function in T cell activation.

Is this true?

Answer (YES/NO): YES